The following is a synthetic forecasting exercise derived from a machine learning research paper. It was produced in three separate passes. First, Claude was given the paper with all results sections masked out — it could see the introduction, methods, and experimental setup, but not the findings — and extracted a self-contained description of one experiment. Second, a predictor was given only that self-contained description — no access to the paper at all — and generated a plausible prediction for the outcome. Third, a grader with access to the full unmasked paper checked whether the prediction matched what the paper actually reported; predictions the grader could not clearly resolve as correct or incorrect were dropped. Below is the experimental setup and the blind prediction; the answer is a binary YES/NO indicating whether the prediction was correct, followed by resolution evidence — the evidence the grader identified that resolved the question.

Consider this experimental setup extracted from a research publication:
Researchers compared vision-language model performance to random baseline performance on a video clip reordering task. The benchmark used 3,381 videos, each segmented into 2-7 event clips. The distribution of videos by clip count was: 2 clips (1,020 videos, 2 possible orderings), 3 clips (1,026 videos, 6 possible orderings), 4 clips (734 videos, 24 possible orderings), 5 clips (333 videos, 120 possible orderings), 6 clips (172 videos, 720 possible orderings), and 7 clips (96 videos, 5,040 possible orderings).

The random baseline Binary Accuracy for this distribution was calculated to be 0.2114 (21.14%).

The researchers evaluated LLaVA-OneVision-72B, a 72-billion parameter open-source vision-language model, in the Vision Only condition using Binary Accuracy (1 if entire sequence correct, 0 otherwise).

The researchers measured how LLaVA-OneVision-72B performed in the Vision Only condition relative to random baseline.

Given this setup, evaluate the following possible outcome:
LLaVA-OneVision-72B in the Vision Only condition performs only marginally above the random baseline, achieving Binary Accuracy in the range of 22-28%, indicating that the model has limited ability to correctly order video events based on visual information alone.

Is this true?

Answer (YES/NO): YES